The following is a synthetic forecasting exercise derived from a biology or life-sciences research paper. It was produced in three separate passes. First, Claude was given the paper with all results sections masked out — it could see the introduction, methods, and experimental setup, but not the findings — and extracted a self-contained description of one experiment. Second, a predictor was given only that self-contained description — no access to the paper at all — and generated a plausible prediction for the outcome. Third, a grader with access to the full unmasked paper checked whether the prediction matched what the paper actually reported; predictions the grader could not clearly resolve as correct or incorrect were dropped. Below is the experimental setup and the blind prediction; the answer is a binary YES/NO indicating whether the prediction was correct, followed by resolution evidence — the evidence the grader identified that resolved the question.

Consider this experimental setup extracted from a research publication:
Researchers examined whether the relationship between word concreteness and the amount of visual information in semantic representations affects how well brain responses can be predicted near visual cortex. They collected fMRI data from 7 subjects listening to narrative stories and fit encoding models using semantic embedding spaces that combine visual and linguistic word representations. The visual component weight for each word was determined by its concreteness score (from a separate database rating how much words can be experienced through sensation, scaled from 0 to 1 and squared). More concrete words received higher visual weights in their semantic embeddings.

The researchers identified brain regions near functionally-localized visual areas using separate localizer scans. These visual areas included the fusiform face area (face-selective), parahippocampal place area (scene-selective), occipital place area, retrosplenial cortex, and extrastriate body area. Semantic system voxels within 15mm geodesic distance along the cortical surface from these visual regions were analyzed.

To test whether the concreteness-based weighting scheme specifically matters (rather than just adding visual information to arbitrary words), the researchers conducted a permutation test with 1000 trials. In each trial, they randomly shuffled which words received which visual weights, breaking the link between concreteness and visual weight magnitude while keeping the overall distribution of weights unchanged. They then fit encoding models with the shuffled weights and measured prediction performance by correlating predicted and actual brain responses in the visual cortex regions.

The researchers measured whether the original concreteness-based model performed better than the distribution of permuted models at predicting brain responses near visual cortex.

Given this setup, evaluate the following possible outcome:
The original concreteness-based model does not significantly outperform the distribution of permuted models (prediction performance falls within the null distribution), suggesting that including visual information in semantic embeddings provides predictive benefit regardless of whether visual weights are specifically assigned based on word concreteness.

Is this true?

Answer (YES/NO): NO